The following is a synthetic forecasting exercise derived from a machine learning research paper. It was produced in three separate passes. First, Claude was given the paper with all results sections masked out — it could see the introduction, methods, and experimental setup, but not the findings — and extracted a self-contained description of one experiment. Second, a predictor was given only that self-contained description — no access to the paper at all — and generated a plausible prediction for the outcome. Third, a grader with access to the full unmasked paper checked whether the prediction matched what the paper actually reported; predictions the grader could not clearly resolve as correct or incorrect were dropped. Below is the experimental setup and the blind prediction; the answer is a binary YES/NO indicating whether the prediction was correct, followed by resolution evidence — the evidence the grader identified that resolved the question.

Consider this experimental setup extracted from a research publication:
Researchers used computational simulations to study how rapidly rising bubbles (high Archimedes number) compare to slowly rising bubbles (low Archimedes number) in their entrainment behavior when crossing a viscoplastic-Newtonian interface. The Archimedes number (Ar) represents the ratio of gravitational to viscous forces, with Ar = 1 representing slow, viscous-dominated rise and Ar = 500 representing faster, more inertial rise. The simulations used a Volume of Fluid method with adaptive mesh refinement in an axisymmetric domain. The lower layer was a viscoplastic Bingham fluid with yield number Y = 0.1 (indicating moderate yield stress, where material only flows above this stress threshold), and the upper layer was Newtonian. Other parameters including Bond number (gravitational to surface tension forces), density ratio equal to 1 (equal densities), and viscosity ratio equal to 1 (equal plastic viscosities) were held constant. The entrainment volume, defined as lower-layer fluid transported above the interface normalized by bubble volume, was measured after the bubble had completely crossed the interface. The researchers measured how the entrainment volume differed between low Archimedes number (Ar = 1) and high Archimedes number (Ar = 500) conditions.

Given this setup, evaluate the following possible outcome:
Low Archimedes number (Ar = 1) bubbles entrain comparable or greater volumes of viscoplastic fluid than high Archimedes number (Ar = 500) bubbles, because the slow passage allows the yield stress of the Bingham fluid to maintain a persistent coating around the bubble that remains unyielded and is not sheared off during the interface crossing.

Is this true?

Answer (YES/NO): NO